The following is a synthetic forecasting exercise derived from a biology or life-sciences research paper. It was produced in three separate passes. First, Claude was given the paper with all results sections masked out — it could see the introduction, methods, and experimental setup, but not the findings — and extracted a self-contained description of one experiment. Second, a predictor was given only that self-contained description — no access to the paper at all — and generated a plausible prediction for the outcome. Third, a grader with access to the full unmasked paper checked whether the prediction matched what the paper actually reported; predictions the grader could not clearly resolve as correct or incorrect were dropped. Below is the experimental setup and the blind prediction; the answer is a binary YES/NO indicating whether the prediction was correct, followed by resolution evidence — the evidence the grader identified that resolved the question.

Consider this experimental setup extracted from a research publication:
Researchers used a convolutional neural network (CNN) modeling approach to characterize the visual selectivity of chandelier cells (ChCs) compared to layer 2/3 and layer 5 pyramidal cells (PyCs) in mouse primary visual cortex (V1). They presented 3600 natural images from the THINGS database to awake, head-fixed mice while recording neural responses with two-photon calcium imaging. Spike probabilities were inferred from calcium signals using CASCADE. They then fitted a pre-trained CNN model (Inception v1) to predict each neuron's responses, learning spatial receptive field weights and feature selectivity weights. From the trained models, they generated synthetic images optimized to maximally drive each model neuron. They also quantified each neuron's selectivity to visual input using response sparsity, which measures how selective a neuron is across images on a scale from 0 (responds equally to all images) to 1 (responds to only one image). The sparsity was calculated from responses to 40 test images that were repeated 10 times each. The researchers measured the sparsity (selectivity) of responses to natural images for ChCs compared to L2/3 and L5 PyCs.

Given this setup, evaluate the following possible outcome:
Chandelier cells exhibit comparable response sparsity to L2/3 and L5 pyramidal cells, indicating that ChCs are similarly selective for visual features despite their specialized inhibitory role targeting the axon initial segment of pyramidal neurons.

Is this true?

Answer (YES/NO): NO